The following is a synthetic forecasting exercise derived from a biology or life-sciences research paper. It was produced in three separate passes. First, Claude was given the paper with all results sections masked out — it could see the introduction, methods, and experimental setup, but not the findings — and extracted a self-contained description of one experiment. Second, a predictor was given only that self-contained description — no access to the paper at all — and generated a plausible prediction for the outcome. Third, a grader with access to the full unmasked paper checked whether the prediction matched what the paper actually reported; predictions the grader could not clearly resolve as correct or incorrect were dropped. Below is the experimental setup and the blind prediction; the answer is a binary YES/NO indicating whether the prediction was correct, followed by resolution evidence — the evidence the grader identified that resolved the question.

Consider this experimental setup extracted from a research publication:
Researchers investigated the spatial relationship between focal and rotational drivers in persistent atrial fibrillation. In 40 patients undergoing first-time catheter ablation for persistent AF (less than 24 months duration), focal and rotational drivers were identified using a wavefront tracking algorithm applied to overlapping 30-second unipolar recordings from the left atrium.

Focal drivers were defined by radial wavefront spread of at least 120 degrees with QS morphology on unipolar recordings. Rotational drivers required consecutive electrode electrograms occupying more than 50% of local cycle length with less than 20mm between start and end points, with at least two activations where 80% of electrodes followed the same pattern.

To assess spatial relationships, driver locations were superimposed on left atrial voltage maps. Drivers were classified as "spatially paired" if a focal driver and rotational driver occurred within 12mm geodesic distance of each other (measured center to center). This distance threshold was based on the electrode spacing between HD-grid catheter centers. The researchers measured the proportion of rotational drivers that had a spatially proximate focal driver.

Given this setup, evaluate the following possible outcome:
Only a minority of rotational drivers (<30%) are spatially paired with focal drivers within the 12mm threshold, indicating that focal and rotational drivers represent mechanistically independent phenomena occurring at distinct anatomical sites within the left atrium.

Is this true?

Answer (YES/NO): NO